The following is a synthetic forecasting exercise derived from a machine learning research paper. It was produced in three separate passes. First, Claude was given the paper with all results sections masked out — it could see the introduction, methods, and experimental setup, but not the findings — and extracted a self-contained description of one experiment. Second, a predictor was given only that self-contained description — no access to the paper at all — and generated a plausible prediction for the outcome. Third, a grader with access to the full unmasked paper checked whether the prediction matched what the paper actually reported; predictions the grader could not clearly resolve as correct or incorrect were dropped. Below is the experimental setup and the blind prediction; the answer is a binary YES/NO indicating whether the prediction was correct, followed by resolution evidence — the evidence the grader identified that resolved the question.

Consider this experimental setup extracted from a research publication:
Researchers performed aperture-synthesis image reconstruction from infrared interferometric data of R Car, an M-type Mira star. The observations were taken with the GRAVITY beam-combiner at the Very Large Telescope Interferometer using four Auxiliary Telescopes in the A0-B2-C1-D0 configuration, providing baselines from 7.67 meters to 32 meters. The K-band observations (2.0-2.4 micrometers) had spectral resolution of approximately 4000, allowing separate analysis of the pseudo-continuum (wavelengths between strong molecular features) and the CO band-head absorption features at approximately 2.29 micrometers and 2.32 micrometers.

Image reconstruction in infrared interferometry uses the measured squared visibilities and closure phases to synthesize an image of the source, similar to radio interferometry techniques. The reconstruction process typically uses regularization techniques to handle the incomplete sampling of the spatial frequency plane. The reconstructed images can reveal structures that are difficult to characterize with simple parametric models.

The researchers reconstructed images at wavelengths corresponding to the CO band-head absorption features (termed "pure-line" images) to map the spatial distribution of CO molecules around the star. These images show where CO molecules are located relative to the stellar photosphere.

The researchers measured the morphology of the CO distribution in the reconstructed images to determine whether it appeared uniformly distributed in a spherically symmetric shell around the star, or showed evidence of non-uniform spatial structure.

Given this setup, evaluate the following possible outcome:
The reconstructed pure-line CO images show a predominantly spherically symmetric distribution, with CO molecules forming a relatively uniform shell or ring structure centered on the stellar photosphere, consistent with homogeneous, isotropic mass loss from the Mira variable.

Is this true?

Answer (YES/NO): NO